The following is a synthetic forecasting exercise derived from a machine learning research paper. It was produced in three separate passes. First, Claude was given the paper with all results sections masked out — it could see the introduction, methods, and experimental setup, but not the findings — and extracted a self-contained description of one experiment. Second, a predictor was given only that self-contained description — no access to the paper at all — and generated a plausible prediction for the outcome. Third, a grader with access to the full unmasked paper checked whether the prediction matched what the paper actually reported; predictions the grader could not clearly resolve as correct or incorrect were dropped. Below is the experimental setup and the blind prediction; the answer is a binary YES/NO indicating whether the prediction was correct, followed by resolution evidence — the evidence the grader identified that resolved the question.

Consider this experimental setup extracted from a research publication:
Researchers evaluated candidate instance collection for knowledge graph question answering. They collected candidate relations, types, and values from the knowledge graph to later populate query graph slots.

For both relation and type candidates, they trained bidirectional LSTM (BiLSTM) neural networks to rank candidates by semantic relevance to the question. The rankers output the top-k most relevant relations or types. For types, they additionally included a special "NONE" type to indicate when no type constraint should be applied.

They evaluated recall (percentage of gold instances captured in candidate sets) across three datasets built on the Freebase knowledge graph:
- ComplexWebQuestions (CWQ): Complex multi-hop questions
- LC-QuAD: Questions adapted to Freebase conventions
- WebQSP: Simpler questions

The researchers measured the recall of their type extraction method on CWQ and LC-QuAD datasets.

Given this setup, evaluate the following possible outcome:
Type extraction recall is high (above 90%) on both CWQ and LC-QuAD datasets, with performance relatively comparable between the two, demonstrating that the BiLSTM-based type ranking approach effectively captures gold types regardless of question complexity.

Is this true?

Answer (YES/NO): YES